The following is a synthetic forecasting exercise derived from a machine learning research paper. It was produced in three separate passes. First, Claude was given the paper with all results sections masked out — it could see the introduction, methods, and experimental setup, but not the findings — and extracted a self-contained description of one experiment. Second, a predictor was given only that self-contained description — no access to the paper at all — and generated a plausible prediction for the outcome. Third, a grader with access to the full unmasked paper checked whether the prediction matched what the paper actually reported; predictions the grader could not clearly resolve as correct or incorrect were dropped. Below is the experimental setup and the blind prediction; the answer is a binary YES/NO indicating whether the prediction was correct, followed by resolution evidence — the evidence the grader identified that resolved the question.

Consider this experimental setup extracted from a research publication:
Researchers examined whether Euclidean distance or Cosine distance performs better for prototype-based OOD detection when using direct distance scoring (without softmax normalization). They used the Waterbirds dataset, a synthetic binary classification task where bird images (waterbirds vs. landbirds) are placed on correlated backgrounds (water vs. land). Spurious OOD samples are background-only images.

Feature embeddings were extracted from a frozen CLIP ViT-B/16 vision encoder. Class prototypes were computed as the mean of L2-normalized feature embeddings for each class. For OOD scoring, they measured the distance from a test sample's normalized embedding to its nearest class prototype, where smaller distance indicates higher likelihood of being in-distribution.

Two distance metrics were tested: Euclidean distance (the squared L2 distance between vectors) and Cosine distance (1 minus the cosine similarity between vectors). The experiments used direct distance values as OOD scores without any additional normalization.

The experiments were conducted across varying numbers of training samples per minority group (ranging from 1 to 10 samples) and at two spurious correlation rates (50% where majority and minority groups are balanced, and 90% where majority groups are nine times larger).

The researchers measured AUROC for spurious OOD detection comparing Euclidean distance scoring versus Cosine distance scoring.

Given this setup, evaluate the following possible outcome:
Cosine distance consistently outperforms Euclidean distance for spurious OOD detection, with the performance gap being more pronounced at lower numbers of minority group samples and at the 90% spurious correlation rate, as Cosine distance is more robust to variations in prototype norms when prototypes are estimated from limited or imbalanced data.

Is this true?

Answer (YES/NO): NO